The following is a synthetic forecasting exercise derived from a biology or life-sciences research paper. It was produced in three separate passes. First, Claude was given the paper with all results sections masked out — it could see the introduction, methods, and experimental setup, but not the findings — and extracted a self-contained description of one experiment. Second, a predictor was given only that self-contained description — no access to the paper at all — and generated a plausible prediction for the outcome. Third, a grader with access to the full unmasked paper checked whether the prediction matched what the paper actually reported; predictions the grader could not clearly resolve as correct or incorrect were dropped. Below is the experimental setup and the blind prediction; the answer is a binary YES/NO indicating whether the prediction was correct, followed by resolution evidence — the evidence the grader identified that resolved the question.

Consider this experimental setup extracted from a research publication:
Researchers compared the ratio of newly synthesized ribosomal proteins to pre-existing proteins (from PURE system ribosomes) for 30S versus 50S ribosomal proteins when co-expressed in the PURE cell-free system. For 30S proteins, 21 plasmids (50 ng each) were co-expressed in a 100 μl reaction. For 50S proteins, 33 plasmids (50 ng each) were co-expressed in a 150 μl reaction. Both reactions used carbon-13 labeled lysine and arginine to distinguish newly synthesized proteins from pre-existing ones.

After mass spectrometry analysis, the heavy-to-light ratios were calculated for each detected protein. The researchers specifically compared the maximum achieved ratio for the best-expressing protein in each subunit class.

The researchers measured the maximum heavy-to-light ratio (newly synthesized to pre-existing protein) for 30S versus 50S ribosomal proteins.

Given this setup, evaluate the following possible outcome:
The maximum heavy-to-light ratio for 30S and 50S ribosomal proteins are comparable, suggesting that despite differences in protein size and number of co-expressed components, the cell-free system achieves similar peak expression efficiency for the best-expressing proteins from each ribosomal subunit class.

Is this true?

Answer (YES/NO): NO